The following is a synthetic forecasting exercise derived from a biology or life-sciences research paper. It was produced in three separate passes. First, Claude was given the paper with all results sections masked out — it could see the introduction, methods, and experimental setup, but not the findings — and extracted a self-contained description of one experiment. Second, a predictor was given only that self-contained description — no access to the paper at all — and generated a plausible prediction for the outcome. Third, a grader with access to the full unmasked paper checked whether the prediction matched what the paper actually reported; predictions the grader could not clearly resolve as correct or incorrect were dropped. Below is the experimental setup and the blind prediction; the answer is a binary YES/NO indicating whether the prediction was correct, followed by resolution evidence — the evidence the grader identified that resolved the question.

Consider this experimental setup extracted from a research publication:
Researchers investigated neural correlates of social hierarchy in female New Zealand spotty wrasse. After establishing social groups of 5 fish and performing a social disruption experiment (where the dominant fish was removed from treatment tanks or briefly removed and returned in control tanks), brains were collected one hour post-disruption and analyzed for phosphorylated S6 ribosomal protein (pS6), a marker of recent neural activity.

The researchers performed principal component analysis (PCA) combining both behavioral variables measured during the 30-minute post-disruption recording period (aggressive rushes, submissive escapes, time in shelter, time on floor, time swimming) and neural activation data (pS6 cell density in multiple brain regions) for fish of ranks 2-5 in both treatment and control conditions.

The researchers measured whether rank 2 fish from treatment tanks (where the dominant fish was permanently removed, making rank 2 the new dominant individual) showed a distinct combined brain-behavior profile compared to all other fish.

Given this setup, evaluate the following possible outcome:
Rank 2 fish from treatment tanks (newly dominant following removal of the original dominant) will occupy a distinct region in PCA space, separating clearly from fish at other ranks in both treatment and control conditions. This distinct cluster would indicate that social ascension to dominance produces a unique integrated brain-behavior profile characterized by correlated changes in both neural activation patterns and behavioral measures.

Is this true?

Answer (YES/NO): YES